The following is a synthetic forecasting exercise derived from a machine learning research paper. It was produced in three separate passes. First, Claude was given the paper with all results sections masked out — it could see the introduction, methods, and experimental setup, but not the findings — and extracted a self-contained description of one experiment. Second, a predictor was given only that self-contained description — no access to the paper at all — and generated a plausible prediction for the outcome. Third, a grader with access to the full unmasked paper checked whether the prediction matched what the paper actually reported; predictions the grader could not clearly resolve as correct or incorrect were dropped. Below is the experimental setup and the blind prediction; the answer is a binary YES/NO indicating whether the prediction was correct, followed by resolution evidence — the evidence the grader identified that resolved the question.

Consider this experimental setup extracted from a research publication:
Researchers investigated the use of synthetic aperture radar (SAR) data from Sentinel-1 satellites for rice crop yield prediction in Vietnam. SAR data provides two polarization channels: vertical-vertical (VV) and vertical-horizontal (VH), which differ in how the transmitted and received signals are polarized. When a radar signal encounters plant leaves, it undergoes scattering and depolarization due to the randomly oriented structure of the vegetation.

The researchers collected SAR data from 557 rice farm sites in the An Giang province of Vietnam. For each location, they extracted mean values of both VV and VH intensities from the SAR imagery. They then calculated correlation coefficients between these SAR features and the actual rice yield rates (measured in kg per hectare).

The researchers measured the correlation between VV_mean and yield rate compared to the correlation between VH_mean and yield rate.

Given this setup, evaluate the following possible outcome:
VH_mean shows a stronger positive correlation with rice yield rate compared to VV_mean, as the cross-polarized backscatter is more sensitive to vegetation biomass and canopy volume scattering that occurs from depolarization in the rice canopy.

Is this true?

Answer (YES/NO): YES